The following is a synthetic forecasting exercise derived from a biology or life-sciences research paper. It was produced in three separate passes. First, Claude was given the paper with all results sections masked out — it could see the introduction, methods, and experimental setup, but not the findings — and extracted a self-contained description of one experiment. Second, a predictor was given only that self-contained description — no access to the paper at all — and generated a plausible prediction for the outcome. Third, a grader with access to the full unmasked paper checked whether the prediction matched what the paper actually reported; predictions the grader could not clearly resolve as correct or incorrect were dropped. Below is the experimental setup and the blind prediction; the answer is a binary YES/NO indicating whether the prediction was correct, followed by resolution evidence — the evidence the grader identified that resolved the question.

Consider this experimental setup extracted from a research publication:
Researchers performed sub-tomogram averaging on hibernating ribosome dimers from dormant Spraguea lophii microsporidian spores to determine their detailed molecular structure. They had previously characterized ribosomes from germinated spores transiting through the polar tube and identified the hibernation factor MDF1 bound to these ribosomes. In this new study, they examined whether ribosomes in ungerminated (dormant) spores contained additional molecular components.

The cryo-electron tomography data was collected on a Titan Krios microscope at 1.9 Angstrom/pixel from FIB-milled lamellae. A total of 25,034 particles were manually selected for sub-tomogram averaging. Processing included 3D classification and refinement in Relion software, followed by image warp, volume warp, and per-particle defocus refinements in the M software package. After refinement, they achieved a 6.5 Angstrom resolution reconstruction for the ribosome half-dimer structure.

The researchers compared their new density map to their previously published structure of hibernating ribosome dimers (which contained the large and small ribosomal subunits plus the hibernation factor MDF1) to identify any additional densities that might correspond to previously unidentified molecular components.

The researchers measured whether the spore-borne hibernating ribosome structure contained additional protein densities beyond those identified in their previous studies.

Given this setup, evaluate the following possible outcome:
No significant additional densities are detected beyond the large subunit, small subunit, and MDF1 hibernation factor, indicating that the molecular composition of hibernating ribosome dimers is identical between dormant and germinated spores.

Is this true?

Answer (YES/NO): NO